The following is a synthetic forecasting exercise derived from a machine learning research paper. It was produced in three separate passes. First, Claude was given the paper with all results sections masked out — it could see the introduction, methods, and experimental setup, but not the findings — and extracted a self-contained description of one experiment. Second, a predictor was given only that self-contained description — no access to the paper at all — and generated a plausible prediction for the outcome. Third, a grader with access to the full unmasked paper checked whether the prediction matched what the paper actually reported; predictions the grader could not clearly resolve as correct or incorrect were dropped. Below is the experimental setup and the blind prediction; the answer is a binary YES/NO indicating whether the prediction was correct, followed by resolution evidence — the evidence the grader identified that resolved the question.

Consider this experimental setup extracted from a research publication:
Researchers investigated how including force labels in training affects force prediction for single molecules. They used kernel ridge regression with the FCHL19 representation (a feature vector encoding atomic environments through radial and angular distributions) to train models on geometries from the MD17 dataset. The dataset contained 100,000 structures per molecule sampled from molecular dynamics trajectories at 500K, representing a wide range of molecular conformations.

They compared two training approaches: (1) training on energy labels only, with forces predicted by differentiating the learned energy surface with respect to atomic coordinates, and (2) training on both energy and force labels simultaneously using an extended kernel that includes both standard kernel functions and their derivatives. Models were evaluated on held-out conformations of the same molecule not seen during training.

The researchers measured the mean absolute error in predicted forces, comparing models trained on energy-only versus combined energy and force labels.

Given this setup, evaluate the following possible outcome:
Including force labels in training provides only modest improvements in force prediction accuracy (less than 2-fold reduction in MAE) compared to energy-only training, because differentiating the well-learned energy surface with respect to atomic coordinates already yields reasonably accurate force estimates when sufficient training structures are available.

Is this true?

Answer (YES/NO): NO